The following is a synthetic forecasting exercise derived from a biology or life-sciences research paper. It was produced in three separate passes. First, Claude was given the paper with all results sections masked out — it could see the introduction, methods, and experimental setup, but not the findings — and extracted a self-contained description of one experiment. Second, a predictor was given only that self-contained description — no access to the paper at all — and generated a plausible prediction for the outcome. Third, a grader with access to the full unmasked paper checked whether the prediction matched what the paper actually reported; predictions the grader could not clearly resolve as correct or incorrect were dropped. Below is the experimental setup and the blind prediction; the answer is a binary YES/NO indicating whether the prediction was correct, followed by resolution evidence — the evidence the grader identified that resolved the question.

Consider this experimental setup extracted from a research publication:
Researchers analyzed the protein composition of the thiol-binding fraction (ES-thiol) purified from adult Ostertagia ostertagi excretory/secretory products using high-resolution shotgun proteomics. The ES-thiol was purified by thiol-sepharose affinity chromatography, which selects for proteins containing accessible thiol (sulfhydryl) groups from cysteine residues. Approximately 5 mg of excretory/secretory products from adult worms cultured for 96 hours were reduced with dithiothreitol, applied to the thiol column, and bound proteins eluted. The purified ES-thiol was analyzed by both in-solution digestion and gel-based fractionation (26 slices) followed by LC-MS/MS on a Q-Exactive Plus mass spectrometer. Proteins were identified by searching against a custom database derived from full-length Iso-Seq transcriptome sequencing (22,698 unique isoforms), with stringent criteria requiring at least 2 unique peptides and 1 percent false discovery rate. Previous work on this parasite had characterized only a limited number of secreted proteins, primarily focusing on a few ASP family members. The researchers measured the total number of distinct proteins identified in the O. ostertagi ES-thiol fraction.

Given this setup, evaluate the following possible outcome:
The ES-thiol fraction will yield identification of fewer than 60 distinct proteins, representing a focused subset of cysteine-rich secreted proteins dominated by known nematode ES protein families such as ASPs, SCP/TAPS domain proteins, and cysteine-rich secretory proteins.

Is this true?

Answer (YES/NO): NO